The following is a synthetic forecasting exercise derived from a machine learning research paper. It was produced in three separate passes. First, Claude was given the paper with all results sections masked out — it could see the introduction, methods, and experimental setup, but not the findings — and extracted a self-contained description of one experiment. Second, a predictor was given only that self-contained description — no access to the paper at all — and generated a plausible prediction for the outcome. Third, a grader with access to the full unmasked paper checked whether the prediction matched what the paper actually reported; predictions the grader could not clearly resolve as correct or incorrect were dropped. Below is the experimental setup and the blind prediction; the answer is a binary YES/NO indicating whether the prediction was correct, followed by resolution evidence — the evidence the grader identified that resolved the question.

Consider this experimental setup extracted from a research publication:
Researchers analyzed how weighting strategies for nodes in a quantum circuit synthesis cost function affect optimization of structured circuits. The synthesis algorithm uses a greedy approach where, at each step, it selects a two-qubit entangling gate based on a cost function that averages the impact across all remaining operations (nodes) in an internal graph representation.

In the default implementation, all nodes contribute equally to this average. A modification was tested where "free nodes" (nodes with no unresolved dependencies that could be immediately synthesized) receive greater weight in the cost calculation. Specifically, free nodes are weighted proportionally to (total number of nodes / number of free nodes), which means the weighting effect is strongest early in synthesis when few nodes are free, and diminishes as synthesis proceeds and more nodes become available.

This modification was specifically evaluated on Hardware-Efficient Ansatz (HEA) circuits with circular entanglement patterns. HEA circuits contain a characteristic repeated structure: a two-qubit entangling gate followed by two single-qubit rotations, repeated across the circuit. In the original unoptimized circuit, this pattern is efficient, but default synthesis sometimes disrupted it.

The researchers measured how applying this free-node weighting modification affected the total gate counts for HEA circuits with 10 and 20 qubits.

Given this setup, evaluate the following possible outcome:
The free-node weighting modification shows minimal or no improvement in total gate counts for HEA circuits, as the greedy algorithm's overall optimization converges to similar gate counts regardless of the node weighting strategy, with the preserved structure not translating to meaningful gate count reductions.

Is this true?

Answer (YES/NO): NO